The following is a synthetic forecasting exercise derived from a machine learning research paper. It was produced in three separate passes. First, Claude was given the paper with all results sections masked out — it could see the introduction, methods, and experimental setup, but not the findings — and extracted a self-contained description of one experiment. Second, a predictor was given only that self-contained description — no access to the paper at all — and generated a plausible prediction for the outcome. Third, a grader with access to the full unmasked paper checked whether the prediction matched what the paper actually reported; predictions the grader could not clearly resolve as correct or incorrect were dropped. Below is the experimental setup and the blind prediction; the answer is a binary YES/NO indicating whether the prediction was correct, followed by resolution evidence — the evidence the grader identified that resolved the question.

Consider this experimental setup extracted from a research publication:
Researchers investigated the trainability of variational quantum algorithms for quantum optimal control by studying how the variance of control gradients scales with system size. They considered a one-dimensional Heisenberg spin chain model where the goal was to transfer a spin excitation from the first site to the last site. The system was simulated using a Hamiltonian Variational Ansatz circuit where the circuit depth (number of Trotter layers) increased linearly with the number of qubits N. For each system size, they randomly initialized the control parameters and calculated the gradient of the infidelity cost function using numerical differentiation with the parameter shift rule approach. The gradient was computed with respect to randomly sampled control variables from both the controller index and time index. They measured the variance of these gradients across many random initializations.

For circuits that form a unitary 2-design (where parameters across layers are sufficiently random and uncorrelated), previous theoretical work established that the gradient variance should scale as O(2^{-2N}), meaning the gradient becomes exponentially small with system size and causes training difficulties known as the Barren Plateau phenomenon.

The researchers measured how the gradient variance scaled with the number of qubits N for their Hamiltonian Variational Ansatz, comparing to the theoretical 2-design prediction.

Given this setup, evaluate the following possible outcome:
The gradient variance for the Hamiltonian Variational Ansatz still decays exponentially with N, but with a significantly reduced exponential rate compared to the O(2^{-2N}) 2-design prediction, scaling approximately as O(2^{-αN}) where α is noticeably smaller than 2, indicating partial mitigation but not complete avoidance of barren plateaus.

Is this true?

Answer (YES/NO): YES